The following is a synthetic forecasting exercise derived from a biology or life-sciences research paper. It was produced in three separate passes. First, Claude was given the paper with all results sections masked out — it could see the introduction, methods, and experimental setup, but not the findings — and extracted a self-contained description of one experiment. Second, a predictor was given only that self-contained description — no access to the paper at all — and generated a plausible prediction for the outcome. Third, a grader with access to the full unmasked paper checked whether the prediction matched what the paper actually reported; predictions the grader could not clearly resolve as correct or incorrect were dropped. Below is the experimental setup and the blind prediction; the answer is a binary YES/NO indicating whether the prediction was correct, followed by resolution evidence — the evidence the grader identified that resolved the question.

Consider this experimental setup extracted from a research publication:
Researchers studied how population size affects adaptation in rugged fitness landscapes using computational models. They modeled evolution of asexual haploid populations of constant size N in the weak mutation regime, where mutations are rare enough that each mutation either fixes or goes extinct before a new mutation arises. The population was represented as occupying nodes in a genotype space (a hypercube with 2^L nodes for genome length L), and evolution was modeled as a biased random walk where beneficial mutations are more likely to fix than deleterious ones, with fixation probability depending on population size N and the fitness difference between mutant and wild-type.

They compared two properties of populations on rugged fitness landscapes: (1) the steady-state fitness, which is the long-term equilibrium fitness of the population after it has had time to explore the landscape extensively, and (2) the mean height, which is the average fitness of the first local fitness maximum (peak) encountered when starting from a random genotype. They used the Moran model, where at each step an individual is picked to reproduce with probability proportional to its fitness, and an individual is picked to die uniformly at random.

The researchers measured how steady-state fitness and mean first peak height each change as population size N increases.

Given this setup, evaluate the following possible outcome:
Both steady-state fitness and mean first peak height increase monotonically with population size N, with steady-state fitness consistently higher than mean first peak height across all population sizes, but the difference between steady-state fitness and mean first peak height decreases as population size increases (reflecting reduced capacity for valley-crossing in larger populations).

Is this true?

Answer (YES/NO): NO